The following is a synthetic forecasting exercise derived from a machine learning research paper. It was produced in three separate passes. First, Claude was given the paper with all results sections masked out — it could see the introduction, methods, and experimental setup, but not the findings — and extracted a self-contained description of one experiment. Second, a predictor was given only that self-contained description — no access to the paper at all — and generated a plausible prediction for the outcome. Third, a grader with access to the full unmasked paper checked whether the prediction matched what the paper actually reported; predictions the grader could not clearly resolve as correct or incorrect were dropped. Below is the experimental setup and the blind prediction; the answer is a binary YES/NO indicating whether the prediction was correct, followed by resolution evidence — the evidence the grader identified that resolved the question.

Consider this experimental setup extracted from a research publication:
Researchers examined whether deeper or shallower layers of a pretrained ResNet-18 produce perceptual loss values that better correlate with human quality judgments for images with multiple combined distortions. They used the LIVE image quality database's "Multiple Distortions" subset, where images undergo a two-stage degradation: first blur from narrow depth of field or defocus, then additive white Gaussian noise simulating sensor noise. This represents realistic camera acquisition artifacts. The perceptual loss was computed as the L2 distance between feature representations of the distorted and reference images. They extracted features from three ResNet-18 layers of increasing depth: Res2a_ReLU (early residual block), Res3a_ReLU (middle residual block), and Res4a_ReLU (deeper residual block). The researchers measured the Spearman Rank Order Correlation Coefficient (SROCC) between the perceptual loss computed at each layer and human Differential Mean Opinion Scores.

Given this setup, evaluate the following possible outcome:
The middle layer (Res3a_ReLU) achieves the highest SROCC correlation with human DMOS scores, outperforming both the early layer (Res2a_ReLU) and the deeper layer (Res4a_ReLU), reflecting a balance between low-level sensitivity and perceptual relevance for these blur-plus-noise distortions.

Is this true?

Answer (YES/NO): NO